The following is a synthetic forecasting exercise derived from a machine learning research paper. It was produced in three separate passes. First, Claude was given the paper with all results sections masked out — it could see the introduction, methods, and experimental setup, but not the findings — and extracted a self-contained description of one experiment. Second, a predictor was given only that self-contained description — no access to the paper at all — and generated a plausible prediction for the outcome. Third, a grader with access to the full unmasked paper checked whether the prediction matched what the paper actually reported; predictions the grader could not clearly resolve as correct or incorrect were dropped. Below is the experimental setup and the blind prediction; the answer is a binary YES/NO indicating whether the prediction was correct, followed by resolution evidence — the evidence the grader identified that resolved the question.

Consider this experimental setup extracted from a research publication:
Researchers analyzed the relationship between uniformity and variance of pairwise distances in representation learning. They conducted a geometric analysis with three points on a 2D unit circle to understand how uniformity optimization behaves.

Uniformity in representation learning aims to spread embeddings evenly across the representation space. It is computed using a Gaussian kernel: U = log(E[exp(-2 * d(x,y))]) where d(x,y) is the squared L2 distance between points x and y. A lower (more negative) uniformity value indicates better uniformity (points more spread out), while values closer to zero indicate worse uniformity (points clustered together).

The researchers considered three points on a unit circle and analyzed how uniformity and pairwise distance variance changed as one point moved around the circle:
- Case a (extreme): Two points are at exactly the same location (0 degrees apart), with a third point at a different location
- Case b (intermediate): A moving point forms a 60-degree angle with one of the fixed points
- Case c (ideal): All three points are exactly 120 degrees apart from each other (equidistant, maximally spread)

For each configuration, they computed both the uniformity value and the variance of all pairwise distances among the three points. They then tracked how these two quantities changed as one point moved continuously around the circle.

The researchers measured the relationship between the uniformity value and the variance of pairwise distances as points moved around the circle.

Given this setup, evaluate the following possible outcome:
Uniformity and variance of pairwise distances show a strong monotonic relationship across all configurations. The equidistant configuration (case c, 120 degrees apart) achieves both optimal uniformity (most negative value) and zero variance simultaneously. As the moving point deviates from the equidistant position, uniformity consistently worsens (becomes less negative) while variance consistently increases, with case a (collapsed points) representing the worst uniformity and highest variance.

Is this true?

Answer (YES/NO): NO